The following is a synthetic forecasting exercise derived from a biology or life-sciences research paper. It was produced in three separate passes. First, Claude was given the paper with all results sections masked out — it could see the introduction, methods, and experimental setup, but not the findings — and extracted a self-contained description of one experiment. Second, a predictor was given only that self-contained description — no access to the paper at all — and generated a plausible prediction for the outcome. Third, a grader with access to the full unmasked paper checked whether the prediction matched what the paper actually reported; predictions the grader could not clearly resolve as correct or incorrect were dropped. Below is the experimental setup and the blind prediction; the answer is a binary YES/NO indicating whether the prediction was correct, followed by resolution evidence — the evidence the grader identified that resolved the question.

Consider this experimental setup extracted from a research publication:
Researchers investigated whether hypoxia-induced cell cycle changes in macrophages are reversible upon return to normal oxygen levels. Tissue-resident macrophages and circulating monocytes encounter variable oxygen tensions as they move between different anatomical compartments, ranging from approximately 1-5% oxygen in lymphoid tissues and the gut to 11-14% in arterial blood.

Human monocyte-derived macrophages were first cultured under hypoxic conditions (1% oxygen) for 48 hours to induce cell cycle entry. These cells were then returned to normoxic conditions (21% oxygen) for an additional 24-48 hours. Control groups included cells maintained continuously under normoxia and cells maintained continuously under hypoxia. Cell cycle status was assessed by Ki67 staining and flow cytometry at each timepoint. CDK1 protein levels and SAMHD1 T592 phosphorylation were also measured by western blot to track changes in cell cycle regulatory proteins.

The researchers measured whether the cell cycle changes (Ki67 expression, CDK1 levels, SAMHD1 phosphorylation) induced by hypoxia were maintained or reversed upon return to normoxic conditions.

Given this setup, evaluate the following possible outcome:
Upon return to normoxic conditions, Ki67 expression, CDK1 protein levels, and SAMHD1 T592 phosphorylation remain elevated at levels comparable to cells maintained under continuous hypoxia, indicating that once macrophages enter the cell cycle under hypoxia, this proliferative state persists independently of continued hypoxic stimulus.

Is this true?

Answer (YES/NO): NO